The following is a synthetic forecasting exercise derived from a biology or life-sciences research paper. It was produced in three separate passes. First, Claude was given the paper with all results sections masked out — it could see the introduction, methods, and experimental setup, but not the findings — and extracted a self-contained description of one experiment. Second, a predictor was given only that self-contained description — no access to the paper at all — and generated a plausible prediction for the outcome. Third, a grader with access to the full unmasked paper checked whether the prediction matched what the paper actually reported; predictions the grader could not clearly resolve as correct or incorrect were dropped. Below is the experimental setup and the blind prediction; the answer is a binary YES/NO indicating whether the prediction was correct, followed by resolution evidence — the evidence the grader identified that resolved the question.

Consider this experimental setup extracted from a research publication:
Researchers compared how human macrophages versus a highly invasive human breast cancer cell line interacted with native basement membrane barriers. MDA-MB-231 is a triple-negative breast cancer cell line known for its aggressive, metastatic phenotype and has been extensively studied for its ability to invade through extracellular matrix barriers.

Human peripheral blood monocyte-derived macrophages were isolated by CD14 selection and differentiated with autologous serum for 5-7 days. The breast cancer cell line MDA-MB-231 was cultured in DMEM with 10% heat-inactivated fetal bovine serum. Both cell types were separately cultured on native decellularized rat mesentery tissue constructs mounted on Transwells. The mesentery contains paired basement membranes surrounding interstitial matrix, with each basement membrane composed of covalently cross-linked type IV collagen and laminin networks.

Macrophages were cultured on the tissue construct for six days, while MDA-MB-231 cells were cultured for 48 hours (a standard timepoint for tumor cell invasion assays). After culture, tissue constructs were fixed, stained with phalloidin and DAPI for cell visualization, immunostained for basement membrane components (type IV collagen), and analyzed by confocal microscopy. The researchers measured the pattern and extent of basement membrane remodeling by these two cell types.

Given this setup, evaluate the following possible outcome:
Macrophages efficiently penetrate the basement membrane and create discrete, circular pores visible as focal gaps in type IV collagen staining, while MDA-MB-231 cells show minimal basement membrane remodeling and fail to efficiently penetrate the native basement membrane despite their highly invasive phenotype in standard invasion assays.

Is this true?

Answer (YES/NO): NO